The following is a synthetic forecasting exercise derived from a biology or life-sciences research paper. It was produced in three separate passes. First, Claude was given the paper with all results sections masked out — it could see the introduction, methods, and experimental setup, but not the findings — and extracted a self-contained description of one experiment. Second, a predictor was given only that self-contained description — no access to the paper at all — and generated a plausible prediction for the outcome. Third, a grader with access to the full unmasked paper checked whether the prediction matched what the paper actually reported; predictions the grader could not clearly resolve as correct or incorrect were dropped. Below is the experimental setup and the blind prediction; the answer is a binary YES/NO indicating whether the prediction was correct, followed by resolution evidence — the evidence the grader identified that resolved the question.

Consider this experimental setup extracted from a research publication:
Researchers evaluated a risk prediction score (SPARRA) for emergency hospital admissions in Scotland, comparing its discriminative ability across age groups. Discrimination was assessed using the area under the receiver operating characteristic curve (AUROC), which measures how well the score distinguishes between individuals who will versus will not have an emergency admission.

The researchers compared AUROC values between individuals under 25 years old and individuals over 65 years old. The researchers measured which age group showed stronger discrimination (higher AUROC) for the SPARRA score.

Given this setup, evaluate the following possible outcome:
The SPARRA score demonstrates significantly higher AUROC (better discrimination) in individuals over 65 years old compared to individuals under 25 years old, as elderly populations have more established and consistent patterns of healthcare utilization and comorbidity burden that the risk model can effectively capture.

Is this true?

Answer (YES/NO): YES